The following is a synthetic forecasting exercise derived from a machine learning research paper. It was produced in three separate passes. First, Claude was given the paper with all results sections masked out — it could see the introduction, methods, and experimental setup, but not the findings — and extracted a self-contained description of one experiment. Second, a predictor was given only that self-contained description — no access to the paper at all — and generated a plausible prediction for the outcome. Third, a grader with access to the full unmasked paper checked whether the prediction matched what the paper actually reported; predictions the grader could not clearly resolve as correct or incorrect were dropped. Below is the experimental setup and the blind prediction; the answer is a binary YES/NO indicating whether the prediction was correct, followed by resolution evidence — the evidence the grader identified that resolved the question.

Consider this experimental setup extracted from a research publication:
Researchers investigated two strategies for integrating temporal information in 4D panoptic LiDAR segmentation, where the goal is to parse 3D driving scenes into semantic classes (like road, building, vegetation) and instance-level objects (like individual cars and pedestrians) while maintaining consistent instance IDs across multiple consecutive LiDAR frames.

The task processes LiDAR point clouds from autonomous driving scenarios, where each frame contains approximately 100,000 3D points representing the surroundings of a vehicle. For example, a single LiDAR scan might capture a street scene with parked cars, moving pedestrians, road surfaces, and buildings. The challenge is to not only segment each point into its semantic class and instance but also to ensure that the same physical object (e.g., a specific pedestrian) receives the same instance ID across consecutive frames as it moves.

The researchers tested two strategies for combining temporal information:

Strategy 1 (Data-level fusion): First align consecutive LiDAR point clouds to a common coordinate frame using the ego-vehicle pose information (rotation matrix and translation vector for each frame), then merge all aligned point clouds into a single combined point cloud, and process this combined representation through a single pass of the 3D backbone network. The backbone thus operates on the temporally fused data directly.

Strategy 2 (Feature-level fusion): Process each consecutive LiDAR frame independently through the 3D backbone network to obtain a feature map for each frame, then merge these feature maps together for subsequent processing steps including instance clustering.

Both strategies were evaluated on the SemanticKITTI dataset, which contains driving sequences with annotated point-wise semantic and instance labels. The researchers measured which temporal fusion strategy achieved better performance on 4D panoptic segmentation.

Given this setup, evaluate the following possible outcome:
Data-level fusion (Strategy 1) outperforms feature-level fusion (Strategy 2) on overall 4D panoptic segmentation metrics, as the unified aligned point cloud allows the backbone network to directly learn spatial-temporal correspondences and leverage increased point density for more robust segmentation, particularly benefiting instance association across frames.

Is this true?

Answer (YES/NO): NO